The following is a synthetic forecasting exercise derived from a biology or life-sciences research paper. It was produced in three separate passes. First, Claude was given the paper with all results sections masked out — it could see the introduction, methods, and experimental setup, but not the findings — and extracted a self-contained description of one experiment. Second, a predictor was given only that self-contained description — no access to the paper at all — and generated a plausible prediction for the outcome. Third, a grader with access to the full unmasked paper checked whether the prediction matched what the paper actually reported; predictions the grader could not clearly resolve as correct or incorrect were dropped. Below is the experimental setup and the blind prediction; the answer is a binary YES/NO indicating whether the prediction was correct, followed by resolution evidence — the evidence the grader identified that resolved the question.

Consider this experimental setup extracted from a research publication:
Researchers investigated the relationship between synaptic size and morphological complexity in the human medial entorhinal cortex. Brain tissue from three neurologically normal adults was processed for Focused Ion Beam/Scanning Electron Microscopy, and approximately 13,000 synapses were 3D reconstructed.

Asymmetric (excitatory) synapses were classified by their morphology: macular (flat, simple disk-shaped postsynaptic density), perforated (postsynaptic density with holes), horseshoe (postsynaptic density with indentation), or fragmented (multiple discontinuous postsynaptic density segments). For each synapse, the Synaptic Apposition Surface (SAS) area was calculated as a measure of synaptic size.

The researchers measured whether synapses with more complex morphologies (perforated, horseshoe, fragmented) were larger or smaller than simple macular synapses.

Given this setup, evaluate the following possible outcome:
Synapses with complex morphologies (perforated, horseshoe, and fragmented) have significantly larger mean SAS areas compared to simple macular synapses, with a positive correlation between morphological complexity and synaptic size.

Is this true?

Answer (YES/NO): YES